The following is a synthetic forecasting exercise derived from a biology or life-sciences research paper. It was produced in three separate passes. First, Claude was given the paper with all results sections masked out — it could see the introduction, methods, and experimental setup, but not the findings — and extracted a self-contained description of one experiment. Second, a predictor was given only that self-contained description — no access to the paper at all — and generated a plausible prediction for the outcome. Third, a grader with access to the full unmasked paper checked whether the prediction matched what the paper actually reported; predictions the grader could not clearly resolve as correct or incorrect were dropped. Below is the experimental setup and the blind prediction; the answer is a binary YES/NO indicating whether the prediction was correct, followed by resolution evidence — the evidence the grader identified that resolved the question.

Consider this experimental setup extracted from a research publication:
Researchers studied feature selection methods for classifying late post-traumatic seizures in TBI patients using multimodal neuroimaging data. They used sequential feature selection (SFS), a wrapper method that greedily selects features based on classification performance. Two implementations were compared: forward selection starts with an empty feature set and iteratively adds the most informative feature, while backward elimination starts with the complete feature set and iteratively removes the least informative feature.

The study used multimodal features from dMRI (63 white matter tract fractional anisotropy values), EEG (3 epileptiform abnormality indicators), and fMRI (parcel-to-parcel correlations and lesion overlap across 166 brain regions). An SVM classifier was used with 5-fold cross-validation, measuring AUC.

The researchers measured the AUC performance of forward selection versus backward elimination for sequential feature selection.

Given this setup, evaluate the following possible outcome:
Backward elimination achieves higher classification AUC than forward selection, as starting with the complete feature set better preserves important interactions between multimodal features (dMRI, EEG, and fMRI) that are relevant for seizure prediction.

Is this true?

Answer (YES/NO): NO